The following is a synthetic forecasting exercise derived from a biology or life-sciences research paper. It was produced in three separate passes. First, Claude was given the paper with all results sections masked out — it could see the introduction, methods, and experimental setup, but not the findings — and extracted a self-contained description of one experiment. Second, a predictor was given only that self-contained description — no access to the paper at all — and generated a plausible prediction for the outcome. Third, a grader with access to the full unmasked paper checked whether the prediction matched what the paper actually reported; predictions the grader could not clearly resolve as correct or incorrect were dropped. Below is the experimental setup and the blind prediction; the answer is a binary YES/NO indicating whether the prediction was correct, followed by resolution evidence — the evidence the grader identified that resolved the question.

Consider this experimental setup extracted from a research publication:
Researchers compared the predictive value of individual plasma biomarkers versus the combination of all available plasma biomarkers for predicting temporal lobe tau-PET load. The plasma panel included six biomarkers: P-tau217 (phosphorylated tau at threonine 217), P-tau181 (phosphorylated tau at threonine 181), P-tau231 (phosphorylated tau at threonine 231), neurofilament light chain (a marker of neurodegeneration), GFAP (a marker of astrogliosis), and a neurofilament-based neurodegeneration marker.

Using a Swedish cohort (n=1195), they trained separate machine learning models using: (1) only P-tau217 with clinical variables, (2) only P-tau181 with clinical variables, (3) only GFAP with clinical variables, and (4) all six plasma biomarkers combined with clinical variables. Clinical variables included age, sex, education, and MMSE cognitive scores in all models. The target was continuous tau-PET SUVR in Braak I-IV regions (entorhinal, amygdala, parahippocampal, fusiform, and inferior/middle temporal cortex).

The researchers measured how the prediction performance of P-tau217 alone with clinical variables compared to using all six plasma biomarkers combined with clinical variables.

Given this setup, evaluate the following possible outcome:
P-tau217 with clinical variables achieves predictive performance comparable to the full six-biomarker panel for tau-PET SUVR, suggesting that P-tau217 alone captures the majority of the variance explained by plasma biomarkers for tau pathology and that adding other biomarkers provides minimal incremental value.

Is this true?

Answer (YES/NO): NO